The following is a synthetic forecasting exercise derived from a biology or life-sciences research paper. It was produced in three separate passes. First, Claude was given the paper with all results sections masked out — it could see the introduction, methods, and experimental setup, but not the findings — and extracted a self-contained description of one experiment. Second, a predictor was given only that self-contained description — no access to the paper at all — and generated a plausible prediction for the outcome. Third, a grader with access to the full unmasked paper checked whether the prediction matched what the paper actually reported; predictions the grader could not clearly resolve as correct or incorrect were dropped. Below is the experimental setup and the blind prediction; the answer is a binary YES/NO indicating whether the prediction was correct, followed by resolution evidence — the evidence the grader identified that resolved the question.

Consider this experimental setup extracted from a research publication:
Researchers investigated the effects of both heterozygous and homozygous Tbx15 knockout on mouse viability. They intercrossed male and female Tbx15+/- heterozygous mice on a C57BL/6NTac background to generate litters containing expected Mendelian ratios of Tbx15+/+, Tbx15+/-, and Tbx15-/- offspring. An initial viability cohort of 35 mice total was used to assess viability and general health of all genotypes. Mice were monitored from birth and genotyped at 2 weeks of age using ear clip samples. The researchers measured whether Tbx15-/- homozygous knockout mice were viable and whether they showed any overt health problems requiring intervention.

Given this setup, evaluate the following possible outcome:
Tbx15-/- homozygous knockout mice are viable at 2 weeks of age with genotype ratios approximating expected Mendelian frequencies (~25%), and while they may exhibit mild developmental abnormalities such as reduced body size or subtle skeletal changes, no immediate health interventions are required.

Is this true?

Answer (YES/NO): NO